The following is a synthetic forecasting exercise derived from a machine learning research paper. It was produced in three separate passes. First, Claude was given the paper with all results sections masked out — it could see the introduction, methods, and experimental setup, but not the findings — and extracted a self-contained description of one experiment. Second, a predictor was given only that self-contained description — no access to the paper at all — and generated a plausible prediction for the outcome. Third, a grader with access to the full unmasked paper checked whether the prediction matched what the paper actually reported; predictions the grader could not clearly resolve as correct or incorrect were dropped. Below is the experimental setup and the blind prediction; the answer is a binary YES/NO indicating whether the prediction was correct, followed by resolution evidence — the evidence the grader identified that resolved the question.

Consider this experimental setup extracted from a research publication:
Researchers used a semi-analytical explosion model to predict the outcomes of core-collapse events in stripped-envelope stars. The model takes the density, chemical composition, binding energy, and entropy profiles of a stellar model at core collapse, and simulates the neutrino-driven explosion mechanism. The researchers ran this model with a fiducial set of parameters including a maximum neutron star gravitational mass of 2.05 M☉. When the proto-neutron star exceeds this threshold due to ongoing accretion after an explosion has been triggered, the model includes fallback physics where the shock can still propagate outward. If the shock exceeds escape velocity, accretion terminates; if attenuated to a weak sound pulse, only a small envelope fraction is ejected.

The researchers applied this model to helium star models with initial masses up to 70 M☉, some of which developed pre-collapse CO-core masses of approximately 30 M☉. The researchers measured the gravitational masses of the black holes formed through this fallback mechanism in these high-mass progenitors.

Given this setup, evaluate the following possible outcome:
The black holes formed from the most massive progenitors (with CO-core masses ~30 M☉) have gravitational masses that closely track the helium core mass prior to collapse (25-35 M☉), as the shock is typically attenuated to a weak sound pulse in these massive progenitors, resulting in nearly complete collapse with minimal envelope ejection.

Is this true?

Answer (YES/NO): NO